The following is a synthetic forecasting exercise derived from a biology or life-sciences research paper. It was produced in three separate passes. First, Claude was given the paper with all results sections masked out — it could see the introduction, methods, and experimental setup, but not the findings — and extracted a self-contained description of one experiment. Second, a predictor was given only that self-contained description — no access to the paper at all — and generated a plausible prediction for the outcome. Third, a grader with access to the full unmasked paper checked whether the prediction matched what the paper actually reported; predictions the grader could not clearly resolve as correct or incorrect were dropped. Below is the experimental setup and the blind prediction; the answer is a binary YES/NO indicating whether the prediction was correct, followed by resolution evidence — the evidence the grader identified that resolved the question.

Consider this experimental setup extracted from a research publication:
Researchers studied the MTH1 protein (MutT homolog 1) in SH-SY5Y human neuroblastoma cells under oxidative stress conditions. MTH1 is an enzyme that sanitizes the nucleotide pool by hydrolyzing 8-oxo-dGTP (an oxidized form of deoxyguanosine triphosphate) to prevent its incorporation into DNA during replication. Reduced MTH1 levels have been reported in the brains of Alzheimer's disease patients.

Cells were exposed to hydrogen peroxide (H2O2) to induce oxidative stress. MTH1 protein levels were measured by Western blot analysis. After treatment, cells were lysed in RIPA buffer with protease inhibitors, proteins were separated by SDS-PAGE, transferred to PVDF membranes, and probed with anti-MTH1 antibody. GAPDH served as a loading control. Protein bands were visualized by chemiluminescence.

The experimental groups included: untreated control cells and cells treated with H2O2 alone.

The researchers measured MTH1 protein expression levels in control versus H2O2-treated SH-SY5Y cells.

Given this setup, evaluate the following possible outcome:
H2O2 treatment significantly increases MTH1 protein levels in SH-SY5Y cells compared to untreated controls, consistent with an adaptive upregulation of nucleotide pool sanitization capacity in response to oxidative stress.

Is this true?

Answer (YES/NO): NO